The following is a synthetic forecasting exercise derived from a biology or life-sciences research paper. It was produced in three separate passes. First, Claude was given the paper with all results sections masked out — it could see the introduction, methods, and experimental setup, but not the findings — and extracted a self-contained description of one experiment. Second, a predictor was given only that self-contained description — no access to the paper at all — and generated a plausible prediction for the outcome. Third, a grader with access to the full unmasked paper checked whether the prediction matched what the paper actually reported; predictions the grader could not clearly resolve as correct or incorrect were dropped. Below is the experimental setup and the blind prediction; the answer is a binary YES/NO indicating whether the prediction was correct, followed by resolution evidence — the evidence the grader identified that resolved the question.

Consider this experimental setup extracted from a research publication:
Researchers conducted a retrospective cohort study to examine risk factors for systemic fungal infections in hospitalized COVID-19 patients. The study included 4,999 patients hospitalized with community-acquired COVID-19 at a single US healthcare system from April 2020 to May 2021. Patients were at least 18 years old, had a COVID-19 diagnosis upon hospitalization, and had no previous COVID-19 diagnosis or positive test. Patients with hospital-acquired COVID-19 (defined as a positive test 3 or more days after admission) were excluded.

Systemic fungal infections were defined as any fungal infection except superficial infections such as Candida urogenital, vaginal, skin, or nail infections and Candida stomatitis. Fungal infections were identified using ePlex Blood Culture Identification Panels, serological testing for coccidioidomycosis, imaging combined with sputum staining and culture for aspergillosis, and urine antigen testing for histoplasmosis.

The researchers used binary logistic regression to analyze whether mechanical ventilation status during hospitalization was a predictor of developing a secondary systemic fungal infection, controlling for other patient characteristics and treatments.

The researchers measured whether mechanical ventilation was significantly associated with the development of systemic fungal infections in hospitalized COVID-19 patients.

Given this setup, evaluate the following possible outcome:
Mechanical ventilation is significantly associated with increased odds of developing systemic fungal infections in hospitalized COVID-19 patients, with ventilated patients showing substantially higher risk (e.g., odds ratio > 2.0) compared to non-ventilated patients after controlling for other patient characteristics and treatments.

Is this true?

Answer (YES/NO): YES